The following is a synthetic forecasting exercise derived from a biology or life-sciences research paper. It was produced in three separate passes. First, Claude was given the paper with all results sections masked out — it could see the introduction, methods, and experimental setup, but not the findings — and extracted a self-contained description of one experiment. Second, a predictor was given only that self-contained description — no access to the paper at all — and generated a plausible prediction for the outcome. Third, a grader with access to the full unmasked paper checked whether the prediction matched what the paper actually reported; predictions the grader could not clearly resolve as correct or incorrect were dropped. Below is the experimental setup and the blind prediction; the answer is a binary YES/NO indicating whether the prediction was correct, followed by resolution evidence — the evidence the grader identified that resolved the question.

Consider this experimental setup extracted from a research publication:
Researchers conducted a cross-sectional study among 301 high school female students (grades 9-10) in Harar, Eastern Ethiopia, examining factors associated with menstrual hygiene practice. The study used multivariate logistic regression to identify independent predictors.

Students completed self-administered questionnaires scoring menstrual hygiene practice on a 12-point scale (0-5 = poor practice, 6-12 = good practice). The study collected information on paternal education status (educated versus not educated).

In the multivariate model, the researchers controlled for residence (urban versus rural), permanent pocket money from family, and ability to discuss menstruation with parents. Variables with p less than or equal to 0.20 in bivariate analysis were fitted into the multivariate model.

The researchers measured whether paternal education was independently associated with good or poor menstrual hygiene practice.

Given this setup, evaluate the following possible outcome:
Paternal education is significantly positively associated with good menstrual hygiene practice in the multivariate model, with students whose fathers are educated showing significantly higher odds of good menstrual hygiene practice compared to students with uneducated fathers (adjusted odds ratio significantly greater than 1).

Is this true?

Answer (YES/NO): NO